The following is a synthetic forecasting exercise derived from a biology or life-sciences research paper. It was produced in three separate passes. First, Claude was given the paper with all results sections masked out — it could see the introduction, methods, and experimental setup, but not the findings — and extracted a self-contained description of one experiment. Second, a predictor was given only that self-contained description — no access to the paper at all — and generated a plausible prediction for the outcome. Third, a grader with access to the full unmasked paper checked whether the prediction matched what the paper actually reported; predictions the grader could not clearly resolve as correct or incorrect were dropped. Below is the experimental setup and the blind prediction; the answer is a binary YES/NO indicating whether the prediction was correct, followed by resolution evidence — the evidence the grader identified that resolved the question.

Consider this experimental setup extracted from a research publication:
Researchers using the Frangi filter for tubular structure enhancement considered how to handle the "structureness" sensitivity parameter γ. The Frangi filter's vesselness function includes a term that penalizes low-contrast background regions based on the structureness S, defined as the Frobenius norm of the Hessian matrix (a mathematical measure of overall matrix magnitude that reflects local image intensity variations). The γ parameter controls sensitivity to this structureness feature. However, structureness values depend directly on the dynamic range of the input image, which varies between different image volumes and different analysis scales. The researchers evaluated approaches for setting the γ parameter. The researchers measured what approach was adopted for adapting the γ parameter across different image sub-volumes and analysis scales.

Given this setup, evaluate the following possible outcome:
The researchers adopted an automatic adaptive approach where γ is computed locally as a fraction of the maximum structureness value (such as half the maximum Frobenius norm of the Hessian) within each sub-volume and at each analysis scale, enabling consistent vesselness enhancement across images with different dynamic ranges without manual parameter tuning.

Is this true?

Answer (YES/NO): YES